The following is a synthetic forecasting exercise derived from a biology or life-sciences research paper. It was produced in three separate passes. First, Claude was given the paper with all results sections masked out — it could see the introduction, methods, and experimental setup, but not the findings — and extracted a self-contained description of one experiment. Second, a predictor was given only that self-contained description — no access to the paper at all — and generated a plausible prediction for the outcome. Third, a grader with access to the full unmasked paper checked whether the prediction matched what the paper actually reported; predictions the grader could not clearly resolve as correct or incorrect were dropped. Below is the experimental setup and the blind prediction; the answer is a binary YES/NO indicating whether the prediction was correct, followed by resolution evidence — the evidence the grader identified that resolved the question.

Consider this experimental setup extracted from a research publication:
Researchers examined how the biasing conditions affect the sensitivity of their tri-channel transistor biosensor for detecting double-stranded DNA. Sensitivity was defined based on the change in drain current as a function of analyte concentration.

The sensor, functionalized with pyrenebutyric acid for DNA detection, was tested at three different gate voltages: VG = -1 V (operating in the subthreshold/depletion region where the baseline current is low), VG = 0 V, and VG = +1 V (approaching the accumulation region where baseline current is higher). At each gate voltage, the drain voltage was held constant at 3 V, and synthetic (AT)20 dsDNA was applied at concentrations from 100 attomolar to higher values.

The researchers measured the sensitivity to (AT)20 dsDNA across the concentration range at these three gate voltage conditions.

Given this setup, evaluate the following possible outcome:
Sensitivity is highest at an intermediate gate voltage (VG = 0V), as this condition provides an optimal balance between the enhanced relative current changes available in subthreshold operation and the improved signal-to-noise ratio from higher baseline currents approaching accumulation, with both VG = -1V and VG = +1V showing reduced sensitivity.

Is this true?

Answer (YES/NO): NO